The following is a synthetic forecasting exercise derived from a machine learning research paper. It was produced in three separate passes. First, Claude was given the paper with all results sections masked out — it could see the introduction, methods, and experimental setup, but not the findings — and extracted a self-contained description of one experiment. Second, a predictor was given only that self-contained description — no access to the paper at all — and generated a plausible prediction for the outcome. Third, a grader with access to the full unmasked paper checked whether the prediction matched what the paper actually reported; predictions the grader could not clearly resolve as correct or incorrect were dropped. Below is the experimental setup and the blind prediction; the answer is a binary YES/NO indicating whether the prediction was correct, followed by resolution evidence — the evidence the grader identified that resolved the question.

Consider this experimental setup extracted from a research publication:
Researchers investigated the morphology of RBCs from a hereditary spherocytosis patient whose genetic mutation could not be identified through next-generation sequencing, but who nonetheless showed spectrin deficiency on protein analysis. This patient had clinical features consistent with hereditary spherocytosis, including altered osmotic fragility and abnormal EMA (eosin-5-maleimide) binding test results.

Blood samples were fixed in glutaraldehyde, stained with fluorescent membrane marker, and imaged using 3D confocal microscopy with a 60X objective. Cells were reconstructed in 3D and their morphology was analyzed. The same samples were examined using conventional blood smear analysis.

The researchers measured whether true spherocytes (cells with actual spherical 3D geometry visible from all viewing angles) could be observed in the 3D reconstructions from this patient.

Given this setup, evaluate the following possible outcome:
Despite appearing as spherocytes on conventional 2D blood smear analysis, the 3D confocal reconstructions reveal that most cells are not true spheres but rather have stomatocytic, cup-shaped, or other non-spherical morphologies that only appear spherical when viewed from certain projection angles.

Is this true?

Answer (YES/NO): YES